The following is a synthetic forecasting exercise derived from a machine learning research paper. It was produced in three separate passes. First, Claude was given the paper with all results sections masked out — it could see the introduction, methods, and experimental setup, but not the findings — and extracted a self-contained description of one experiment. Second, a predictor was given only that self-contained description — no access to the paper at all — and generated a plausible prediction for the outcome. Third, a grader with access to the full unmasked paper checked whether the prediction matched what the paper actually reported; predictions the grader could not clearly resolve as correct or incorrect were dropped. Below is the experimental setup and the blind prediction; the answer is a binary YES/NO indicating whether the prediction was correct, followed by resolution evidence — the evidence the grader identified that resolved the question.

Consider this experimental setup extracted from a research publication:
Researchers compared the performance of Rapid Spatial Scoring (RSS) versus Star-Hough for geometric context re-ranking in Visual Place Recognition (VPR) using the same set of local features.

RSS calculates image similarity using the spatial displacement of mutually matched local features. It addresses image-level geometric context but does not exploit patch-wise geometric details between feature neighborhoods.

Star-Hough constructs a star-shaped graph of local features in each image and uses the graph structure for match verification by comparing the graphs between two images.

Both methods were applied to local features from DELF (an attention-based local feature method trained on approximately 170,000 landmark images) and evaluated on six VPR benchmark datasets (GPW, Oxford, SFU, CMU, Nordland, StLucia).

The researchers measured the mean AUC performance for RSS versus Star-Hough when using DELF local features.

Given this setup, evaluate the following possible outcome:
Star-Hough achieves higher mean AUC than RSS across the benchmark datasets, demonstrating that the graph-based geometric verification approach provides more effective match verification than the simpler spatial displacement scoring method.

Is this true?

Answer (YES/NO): YES